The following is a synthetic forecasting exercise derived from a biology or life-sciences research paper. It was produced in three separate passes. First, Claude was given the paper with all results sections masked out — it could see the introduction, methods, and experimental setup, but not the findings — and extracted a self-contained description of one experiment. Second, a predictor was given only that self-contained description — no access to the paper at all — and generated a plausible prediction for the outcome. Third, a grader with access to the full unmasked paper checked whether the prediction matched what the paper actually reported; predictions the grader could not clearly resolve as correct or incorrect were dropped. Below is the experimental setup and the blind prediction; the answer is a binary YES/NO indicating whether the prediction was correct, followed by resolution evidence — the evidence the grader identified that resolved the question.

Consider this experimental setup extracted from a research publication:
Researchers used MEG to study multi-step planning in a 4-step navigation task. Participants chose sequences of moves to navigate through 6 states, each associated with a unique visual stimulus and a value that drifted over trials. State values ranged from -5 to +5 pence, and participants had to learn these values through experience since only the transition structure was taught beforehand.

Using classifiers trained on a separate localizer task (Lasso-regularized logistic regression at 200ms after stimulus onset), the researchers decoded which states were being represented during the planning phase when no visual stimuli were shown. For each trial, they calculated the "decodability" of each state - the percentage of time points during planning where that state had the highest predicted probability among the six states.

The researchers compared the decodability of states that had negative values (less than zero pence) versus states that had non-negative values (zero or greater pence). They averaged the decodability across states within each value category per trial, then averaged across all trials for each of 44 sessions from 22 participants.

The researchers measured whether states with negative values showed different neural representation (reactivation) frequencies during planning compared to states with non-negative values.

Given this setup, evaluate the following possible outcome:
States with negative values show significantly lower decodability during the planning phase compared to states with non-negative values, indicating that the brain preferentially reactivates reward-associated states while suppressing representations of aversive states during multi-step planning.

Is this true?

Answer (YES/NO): YES